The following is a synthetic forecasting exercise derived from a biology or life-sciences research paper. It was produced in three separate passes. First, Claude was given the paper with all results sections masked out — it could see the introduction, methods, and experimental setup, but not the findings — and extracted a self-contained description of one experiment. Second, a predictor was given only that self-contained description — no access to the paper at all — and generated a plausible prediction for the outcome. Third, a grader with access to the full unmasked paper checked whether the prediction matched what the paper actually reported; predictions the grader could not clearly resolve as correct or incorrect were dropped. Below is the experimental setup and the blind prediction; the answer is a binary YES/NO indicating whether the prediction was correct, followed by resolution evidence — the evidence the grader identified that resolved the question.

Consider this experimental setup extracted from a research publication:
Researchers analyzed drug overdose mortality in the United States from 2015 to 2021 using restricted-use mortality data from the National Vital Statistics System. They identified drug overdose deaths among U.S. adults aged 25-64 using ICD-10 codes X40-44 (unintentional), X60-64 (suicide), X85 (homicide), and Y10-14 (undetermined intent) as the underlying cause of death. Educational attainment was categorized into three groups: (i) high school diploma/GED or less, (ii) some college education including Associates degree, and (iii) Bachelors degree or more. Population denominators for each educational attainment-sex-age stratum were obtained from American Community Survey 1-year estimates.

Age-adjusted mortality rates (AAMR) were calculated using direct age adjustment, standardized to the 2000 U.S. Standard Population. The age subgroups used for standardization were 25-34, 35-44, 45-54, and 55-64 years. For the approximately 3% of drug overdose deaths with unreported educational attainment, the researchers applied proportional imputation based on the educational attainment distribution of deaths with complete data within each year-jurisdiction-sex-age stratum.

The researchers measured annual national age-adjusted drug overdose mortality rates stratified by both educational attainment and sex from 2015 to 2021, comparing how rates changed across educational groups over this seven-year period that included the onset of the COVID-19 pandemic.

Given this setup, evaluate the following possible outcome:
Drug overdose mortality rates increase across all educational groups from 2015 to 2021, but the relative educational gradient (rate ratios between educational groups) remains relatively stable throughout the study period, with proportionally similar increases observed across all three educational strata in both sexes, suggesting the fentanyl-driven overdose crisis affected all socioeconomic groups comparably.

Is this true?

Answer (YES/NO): NO